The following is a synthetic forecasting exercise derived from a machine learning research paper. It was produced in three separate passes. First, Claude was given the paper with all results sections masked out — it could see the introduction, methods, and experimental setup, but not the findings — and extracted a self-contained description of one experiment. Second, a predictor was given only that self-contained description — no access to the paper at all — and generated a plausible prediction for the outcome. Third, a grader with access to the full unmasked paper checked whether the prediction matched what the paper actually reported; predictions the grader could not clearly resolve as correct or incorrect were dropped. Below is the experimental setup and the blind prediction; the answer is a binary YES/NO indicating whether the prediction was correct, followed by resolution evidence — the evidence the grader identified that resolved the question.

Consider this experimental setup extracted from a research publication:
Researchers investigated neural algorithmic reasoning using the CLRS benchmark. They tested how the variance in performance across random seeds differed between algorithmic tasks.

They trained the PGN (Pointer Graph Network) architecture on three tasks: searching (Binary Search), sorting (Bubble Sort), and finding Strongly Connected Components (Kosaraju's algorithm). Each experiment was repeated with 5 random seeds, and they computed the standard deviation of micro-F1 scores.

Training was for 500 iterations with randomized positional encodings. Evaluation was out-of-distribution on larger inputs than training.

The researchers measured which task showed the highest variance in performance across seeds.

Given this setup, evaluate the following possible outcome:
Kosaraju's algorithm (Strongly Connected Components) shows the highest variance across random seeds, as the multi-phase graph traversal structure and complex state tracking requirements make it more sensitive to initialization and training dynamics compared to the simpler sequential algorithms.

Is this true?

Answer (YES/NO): NO